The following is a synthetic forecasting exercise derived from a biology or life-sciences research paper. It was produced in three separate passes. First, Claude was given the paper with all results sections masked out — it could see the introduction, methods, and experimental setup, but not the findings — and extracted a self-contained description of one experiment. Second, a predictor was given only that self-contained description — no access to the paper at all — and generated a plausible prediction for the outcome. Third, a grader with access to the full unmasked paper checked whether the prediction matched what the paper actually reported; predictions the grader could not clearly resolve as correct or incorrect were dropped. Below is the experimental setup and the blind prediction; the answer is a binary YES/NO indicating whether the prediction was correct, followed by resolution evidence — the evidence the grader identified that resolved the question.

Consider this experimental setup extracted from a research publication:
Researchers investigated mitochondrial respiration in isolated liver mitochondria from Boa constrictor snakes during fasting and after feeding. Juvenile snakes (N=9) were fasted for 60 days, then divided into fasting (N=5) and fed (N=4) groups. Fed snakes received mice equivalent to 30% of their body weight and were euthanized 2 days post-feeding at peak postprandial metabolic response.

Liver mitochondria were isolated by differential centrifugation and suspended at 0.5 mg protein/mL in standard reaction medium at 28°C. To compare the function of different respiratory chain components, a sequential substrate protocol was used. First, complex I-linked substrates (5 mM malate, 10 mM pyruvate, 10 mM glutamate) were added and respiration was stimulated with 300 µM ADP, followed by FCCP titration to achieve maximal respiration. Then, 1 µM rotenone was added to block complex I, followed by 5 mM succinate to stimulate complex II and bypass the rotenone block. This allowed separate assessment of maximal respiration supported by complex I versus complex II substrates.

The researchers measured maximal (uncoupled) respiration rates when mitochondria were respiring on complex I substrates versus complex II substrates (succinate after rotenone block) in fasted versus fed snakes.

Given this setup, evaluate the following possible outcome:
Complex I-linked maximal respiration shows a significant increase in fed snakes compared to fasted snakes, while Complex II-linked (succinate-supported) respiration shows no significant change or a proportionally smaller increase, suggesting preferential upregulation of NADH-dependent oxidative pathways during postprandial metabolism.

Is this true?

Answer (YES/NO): YES